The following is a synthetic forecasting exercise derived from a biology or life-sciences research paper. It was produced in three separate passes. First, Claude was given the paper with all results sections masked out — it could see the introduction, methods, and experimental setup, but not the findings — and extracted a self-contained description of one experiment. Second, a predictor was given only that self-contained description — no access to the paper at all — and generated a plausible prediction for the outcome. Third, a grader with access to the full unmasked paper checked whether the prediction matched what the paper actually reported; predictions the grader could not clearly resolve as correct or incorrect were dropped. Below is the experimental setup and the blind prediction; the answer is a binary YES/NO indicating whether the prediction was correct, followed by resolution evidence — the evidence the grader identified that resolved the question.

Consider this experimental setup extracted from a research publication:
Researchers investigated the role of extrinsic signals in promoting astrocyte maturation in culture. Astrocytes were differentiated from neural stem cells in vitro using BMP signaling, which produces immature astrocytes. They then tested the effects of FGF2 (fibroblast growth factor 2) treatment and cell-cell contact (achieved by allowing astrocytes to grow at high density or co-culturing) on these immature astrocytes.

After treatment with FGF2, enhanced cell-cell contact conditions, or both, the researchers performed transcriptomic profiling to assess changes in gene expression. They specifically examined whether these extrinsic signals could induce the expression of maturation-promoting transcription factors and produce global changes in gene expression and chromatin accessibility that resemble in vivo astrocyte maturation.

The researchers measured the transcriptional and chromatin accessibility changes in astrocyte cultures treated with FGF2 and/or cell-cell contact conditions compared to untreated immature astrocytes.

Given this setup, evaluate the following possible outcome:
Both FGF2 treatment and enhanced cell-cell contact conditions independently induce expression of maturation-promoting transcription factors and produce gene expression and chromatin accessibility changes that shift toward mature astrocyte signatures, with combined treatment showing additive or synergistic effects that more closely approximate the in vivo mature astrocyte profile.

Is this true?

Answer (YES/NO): YES